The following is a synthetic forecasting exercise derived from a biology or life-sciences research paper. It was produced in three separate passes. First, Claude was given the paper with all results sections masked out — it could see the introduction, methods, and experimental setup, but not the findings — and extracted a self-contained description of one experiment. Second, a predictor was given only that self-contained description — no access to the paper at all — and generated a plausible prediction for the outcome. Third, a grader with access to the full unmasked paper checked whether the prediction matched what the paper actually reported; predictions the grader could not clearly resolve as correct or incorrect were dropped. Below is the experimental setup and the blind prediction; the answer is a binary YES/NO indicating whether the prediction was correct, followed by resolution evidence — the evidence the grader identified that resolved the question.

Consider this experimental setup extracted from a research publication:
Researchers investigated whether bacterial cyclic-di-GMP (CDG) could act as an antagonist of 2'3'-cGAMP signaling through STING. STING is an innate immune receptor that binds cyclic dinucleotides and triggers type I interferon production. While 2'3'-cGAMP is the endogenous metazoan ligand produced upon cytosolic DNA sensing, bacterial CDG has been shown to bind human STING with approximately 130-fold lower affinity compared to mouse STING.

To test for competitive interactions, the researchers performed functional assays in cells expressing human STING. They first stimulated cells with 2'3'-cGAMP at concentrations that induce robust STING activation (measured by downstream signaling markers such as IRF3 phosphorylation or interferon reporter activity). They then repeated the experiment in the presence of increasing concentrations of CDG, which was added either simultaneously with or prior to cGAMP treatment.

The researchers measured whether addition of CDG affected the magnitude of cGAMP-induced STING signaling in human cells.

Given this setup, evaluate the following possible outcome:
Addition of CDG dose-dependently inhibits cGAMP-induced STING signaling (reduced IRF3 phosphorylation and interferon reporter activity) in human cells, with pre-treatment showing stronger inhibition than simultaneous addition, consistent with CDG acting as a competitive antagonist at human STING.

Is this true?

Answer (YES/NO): NO